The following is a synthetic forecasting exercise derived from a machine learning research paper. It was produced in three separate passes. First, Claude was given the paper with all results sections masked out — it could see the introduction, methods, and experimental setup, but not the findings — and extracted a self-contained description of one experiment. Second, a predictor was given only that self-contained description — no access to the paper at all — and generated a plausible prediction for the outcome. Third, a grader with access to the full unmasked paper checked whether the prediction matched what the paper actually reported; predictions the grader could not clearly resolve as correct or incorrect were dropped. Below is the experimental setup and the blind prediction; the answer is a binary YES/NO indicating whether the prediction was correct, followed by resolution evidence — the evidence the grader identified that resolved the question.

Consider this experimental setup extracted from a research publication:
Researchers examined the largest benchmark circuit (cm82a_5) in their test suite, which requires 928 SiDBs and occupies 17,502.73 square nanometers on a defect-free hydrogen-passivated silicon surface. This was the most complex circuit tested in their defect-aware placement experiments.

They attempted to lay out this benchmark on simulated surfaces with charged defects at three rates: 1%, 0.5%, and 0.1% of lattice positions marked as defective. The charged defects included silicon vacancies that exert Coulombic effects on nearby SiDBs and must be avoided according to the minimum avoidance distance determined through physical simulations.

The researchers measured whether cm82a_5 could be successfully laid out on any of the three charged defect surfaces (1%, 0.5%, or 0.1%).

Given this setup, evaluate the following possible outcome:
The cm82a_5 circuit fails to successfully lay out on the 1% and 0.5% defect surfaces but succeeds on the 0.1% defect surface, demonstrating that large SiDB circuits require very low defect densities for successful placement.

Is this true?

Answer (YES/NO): NO